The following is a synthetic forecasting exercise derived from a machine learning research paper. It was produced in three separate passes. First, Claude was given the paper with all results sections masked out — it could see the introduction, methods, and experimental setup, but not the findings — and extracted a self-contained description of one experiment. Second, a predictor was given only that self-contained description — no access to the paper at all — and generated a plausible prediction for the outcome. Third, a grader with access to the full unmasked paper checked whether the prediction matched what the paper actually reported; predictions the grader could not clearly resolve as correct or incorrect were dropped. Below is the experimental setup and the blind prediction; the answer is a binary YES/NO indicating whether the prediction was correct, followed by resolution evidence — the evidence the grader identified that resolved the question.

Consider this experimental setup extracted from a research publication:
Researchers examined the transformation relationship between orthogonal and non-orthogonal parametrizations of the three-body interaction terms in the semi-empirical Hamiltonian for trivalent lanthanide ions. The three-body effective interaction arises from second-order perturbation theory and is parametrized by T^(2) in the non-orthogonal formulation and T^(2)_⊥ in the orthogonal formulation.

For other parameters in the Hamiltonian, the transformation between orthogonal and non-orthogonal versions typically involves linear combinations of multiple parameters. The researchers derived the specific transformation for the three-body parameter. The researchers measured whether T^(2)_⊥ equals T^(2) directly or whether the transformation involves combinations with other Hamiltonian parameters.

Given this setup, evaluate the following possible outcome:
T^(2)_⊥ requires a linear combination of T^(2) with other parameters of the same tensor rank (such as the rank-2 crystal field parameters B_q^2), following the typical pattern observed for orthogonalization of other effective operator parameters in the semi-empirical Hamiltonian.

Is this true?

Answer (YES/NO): NO